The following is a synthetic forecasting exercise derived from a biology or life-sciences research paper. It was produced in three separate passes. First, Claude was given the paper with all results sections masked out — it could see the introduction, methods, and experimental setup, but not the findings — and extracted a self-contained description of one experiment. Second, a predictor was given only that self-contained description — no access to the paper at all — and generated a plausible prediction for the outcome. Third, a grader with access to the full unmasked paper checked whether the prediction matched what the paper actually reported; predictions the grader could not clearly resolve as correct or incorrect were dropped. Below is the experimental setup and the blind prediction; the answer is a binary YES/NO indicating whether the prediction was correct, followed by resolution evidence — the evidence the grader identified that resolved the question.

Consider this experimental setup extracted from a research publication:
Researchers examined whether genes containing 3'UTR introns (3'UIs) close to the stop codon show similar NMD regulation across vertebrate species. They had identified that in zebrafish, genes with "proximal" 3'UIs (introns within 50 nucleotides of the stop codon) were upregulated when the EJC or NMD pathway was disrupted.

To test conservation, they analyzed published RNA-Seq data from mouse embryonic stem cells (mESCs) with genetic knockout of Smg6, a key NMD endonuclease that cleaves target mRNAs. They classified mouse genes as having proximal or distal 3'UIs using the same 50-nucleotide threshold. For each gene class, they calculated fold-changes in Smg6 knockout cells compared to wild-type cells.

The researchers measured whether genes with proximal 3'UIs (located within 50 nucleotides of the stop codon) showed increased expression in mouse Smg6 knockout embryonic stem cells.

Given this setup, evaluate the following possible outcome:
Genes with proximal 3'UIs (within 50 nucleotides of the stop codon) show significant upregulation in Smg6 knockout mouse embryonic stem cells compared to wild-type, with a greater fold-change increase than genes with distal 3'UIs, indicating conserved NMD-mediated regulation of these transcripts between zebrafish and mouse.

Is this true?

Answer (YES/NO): NO